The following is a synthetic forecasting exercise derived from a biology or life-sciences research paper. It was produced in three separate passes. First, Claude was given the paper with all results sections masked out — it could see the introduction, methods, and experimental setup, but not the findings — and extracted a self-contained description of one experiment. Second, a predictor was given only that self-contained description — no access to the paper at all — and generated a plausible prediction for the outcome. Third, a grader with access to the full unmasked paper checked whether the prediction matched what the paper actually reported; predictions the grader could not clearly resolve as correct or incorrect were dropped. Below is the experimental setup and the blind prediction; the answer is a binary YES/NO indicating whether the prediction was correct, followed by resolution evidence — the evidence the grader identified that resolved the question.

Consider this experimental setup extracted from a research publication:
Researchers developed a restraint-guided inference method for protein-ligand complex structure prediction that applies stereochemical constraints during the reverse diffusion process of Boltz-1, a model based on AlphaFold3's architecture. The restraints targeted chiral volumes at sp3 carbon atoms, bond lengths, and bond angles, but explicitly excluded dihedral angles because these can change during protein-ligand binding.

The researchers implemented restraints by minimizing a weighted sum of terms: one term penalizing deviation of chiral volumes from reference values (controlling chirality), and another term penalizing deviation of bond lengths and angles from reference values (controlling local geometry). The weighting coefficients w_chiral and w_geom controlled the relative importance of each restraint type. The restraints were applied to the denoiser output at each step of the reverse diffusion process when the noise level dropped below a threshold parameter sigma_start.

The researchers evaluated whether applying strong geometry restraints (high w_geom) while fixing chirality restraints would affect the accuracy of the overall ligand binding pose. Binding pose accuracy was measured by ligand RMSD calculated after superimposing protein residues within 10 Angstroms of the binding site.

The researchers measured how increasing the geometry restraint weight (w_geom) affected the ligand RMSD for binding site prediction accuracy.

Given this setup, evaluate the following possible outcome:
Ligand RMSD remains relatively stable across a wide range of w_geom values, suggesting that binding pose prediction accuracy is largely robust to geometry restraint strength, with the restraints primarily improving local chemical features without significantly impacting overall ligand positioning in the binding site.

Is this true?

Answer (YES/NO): NO